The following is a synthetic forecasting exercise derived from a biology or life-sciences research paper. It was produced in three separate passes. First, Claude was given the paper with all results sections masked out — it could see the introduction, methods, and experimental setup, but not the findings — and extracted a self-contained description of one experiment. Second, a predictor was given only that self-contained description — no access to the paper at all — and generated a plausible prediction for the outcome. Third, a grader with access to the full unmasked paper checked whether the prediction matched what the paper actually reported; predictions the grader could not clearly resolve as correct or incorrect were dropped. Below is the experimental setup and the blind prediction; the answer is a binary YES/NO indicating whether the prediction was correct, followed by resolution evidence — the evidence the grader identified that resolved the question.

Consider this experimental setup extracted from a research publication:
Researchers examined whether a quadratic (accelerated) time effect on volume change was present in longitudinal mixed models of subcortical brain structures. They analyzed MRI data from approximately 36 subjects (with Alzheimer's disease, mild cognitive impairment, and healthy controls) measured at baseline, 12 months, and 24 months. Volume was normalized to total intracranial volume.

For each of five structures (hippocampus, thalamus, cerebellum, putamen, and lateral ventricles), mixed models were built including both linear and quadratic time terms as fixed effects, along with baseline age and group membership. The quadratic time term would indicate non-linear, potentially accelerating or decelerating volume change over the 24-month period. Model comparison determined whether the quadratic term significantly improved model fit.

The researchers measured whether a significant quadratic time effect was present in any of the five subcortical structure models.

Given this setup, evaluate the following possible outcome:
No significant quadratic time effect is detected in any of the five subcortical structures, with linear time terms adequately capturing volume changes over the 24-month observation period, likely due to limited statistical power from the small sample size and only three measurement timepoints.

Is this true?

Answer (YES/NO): NO